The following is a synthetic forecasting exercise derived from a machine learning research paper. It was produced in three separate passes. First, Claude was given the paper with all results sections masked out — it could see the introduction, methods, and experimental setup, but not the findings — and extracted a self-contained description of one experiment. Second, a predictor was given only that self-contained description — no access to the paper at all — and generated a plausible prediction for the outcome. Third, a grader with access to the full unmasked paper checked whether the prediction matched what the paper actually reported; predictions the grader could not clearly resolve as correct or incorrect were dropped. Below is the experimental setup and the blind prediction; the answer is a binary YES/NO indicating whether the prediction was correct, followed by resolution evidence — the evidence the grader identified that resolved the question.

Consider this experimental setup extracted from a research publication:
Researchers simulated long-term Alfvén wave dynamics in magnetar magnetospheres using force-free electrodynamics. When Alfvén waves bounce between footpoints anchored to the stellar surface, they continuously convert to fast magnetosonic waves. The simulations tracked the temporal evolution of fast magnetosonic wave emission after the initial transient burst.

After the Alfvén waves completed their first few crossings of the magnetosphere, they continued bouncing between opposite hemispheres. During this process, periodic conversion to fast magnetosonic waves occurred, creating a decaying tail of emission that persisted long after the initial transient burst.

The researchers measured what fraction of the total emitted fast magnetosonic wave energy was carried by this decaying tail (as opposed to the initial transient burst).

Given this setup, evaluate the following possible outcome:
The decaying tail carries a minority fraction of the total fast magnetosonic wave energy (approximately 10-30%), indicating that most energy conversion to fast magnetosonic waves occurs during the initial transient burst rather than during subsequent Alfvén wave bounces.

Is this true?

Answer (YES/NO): NO